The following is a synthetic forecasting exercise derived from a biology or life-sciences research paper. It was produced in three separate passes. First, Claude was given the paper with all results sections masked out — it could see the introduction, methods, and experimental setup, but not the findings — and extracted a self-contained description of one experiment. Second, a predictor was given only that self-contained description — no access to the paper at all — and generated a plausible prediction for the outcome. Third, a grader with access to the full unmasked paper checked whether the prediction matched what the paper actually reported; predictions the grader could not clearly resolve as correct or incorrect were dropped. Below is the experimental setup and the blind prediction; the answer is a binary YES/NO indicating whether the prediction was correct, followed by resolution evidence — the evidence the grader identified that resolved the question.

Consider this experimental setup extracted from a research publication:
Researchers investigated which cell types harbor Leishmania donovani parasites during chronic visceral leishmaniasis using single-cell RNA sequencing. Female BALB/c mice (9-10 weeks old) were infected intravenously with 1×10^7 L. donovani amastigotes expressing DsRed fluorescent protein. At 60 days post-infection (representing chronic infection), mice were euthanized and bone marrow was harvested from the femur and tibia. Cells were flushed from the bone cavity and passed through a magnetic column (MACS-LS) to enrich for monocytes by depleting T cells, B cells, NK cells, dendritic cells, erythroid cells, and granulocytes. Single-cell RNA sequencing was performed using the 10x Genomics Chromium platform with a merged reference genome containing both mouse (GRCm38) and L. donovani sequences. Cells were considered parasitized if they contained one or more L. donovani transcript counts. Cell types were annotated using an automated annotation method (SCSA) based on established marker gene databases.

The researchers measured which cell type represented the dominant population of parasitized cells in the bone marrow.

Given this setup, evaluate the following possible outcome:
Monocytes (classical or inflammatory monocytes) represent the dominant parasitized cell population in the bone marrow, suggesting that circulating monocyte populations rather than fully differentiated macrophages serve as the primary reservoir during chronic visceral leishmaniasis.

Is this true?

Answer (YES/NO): NO